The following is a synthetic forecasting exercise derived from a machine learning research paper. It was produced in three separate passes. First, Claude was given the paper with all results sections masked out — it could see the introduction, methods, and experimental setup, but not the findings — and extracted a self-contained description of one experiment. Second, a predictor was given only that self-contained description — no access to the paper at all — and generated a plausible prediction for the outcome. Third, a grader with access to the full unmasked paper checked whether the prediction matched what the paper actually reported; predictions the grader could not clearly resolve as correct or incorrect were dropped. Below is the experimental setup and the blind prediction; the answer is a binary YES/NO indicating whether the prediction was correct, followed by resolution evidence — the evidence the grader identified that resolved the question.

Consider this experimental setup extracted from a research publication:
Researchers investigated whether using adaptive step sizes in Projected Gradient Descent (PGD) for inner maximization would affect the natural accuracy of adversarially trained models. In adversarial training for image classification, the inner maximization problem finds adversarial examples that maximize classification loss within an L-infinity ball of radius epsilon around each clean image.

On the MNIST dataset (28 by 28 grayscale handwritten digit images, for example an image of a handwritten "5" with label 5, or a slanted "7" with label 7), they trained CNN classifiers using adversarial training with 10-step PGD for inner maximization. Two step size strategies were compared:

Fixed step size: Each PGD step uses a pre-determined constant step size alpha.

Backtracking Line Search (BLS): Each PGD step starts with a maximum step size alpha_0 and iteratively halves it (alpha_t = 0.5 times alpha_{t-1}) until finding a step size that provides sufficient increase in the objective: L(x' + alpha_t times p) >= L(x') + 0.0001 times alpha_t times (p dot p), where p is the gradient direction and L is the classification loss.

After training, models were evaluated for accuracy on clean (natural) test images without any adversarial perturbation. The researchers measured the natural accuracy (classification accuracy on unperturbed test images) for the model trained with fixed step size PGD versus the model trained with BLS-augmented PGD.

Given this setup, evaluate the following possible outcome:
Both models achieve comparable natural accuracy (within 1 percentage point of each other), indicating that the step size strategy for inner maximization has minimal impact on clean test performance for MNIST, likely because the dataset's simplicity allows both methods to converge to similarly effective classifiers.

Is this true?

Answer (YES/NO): YES